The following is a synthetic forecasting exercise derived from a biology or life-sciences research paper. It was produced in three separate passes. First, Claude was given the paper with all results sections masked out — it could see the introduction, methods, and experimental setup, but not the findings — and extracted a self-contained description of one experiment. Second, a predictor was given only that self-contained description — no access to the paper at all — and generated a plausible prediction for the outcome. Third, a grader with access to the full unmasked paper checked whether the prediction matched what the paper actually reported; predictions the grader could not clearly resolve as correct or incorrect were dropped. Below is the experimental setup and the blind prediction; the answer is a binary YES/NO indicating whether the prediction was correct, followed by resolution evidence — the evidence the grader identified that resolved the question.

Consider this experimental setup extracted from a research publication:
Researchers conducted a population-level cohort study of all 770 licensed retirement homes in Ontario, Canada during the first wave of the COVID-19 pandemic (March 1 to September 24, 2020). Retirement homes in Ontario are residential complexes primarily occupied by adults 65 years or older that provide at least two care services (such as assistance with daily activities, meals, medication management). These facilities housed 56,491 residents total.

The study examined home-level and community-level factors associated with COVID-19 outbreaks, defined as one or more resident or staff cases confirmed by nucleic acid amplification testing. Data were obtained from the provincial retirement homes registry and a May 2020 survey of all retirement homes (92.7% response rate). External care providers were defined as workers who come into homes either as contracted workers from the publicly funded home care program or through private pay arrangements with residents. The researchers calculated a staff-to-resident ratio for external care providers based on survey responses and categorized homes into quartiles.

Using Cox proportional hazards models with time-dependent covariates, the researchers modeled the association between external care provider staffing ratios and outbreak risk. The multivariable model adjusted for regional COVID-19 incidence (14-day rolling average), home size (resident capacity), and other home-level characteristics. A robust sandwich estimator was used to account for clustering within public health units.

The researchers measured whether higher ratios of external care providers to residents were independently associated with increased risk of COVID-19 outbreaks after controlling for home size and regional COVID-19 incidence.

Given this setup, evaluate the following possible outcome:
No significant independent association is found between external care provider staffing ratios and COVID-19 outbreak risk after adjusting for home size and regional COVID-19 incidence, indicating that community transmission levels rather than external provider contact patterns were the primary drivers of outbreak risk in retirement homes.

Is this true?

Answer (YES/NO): NO